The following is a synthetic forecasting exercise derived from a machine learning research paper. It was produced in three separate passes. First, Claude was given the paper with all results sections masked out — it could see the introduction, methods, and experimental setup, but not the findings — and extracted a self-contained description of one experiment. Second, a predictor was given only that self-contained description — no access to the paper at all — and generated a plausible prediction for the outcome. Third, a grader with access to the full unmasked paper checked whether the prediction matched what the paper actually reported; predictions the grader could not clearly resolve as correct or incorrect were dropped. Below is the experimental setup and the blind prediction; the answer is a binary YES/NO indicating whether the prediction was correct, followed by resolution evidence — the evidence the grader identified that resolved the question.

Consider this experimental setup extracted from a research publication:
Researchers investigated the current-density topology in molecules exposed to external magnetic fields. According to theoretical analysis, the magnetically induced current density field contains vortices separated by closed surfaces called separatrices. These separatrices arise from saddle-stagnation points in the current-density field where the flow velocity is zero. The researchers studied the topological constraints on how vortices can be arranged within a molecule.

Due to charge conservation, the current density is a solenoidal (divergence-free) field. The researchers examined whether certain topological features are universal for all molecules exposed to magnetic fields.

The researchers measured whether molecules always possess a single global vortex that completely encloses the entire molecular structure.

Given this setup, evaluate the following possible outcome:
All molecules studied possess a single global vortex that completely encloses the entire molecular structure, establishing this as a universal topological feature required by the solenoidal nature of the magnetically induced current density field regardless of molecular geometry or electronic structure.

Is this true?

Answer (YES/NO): YES